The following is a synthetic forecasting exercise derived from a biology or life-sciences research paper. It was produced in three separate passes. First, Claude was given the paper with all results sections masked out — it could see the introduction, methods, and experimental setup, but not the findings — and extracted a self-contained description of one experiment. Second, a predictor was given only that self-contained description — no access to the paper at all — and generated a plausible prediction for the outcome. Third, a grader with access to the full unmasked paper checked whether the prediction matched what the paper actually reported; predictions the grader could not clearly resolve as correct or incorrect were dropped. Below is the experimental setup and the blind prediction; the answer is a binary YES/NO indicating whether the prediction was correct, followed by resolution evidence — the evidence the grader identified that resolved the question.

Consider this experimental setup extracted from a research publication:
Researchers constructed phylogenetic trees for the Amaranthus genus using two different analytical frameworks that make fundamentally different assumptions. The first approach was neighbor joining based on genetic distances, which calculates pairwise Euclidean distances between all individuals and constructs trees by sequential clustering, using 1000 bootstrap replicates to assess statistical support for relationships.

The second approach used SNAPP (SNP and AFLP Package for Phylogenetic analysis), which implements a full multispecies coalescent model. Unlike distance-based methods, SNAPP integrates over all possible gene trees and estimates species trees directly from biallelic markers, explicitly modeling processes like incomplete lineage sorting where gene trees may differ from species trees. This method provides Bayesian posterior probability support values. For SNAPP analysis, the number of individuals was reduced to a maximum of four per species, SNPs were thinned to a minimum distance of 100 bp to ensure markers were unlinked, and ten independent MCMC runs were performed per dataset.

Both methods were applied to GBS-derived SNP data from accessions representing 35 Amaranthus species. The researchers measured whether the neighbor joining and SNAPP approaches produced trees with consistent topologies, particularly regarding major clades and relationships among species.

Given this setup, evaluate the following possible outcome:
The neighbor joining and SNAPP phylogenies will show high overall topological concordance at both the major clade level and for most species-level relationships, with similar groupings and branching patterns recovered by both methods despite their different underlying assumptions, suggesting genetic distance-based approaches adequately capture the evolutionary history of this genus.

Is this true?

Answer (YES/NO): YES